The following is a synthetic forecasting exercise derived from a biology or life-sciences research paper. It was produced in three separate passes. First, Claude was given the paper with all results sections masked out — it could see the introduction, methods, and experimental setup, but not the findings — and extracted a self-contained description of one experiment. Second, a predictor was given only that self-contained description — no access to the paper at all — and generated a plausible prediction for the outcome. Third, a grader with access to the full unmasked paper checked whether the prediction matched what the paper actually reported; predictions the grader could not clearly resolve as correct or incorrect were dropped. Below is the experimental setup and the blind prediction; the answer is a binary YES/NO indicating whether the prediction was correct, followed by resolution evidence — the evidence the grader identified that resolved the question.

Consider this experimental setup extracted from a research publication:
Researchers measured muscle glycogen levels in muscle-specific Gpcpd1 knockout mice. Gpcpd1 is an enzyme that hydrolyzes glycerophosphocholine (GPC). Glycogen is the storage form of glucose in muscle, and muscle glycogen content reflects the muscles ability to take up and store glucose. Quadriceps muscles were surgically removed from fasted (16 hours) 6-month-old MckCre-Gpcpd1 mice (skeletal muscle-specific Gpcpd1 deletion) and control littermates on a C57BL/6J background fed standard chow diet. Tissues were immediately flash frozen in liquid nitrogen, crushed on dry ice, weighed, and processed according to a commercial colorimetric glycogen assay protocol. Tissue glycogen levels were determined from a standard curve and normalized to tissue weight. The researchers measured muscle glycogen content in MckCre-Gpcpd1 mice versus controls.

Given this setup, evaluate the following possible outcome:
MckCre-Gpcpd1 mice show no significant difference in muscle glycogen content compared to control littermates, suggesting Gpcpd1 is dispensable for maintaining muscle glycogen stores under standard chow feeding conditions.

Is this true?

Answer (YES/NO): NO